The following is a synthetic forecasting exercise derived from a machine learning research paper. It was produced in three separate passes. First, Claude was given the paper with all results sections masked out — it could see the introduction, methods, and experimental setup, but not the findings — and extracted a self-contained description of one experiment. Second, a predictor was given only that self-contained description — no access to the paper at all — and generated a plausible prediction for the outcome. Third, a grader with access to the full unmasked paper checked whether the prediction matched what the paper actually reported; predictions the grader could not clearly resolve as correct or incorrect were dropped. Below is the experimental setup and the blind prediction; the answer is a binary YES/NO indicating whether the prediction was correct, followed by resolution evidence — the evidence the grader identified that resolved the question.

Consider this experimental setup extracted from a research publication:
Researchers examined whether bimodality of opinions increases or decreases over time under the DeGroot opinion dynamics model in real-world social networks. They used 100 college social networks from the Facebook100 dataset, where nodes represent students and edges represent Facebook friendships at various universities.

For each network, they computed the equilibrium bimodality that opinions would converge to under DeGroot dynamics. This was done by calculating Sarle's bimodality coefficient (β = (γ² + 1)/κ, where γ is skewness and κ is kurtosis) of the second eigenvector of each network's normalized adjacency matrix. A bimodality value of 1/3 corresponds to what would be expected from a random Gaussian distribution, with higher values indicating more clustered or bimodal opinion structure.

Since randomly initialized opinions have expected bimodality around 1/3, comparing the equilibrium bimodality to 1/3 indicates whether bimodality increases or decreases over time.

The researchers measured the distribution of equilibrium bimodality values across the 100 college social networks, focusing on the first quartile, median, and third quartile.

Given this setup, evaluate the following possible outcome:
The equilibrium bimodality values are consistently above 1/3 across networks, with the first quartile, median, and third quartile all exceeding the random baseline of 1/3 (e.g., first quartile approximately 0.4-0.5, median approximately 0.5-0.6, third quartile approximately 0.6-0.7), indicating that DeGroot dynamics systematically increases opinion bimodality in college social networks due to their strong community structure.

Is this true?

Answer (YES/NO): NO